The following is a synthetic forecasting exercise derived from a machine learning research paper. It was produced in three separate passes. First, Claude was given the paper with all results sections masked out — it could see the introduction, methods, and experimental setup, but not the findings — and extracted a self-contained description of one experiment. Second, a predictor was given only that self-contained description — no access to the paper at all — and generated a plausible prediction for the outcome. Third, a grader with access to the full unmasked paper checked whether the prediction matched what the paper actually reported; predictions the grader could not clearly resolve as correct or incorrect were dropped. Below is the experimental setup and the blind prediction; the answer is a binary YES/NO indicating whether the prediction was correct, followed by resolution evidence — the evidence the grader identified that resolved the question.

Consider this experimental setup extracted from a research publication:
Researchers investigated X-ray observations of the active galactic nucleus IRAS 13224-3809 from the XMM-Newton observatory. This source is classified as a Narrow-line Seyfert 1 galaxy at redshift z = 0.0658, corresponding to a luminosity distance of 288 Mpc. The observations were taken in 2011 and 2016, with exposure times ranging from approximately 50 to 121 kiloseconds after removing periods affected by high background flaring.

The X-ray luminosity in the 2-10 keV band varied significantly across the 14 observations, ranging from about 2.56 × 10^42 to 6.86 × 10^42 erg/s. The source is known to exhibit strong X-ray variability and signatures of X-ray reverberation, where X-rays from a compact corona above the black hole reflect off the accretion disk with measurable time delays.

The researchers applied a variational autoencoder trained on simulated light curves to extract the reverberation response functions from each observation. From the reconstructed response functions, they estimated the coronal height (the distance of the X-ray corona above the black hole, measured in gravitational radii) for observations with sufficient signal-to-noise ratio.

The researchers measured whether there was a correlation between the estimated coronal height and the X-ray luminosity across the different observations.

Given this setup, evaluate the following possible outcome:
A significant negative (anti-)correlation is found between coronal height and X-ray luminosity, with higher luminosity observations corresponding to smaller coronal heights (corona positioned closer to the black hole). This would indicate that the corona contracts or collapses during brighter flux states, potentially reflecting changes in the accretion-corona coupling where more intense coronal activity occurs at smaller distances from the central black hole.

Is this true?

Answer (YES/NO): NO